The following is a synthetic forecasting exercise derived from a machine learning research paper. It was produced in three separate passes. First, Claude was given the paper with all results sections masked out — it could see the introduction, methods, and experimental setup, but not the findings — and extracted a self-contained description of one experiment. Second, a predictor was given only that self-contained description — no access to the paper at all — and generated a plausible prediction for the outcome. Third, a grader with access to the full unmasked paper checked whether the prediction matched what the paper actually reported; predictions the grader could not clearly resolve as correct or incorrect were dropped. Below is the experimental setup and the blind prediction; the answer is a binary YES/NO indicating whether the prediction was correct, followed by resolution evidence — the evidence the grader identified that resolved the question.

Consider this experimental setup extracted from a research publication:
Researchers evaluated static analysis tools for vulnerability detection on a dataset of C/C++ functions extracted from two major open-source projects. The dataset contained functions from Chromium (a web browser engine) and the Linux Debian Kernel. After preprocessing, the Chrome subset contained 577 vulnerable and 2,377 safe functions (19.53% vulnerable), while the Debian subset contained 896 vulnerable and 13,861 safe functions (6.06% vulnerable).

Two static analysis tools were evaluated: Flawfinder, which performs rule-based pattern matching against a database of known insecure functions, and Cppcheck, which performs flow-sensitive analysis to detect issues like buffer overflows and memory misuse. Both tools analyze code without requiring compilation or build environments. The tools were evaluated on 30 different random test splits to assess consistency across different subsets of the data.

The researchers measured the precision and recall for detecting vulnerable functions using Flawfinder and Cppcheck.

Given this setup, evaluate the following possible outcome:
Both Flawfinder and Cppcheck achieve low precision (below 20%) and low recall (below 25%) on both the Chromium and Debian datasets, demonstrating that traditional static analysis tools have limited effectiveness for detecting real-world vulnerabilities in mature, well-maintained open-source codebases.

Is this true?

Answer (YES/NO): YES